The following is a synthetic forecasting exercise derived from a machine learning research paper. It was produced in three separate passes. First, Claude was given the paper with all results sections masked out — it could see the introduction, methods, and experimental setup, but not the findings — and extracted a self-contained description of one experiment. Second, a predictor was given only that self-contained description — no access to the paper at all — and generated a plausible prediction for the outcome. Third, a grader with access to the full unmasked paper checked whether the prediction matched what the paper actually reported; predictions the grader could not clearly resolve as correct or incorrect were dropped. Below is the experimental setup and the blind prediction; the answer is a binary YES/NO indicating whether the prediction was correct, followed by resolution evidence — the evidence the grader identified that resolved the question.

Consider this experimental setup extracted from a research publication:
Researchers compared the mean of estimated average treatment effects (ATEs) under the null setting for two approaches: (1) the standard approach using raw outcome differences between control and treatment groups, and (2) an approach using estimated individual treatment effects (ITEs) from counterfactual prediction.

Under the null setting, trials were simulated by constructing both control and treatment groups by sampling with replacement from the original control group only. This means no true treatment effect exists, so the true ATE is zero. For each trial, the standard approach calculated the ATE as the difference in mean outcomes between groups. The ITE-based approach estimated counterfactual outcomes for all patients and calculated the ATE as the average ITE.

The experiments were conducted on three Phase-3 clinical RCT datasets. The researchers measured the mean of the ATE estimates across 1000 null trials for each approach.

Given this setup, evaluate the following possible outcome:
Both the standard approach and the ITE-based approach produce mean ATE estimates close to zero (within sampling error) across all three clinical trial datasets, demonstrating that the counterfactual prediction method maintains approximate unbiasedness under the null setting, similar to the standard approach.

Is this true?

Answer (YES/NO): YES